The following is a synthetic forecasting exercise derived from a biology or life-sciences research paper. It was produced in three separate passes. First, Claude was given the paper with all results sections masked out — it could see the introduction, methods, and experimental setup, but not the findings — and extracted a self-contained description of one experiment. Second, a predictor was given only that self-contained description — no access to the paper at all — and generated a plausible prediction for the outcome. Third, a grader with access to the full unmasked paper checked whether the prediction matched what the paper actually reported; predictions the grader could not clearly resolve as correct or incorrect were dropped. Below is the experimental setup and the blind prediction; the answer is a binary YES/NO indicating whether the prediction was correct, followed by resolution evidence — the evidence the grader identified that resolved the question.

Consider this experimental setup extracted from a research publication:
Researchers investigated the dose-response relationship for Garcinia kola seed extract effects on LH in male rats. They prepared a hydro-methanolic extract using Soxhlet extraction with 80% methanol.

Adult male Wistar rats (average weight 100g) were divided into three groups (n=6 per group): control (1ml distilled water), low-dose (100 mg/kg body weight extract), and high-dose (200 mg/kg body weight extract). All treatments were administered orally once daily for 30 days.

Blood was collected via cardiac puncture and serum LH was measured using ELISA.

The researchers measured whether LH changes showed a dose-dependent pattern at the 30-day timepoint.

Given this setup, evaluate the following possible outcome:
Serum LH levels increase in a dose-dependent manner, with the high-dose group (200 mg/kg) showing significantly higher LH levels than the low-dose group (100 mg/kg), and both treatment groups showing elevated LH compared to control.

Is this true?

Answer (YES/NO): NO